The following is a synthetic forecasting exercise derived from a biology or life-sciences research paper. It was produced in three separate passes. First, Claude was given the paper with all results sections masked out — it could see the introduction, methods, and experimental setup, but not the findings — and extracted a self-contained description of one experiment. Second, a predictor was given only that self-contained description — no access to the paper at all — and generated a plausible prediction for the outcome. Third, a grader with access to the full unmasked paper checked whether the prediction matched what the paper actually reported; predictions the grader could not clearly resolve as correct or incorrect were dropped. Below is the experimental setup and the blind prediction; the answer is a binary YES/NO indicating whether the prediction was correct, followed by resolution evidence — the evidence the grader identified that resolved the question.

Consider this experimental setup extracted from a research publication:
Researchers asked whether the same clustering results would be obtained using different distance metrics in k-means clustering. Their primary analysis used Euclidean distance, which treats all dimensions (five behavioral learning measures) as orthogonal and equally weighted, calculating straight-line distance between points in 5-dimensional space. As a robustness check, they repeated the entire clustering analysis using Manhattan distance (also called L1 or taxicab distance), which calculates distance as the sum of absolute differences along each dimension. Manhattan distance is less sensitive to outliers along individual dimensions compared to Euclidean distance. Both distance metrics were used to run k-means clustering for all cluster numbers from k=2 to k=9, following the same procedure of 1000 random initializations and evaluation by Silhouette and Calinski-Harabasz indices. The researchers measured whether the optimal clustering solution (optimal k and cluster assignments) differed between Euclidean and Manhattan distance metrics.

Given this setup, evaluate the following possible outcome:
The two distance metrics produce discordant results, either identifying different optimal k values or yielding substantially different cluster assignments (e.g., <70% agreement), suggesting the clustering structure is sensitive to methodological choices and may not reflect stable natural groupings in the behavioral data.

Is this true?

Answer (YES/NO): NO